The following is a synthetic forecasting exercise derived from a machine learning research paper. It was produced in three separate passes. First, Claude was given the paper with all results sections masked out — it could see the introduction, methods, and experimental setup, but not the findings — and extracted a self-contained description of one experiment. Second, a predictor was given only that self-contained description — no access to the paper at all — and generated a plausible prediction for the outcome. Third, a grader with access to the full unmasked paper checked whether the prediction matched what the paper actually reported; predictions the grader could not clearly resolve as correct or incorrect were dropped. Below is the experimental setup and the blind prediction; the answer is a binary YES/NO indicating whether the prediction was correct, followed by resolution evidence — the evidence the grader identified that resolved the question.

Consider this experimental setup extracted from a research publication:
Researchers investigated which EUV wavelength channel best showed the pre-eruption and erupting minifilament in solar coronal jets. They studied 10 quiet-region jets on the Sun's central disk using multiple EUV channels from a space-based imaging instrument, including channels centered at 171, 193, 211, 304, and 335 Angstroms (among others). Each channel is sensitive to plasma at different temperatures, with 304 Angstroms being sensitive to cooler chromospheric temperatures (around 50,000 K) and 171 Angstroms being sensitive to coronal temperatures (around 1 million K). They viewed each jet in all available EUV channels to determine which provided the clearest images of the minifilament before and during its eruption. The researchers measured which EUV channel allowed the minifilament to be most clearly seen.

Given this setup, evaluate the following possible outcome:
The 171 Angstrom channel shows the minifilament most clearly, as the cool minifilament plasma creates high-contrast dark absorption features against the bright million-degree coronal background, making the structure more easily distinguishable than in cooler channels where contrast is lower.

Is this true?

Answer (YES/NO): YES